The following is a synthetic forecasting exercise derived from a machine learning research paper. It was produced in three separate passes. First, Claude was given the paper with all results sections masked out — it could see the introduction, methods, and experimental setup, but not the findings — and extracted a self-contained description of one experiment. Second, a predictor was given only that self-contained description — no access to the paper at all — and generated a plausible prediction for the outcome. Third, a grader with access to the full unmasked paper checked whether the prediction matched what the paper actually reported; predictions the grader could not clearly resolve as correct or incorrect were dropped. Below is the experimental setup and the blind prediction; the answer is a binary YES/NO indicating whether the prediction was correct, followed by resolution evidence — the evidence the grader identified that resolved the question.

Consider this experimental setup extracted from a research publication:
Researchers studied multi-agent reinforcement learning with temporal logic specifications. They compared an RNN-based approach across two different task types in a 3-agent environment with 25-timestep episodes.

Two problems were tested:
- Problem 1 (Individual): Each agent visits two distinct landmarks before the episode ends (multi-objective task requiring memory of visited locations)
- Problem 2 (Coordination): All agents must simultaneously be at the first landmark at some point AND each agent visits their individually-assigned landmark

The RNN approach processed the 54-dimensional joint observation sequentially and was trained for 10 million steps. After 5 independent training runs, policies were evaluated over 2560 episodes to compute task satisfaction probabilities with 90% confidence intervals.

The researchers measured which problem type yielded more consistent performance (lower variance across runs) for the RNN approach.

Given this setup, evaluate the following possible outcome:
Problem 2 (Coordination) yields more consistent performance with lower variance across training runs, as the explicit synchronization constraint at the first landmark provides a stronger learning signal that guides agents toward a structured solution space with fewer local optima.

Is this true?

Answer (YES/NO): NO